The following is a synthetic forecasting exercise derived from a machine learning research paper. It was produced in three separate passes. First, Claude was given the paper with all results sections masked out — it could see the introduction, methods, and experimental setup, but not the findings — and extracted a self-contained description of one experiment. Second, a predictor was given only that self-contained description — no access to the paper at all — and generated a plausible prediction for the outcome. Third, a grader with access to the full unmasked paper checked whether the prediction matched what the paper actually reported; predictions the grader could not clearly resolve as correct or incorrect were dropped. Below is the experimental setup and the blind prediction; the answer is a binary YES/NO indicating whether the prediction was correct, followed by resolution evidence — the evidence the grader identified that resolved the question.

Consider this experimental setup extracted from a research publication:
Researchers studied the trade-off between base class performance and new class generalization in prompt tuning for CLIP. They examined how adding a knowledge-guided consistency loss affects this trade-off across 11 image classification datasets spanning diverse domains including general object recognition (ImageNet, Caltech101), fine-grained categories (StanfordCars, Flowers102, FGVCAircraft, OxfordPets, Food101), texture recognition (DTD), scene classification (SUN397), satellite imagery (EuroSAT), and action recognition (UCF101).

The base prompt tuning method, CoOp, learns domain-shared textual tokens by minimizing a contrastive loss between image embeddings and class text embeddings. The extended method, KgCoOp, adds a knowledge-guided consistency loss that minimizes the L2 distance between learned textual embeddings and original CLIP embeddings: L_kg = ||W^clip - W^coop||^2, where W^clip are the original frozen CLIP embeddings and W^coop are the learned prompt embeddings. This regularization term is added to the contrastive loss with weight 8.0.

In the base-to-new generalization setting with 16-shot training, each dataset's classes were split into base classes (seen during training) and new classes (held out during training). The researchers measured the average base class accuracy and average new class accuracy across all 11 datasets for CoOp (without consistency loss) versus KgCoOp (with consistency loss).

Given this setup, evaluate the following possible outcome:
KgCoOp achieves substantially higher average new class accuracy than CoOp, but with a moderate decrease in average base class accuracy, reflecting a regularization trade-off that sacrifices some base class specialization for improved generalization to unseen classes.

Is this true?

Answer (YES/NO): YES